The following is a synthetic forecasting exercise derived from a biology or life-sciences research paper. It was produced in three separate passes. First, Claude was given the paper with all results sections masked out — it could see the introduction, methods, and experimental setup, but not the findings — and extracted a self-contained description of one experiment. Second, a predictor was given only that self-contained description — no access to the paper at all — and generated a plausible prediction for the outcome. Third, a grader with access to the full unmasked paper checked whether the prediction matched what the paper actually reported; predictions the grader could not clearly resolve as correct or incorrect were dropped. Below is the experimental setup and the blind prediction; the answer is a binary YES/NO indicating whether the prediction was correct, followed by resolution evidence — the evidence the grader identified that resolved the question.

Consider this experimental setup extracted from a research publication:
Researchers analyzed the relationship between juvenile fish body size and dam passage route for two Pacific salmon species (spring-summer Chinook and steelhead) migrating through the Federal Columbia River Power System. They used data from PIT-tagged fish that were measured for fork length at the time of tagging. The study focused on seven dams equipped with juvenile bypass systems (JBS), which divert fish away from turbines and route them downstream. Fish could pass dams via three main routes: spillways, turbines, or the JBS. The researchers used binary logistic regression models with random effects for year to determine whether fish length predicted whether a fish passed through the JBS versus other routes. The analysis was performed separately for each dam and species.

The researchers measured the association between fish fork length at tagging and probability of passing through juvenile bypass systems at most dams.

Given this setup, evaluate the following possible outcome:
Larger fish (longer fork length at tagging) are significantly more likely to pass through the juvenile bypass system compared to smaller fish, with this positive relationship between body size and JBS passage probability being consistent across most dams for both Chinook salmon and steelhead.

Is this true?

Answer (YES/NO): NO